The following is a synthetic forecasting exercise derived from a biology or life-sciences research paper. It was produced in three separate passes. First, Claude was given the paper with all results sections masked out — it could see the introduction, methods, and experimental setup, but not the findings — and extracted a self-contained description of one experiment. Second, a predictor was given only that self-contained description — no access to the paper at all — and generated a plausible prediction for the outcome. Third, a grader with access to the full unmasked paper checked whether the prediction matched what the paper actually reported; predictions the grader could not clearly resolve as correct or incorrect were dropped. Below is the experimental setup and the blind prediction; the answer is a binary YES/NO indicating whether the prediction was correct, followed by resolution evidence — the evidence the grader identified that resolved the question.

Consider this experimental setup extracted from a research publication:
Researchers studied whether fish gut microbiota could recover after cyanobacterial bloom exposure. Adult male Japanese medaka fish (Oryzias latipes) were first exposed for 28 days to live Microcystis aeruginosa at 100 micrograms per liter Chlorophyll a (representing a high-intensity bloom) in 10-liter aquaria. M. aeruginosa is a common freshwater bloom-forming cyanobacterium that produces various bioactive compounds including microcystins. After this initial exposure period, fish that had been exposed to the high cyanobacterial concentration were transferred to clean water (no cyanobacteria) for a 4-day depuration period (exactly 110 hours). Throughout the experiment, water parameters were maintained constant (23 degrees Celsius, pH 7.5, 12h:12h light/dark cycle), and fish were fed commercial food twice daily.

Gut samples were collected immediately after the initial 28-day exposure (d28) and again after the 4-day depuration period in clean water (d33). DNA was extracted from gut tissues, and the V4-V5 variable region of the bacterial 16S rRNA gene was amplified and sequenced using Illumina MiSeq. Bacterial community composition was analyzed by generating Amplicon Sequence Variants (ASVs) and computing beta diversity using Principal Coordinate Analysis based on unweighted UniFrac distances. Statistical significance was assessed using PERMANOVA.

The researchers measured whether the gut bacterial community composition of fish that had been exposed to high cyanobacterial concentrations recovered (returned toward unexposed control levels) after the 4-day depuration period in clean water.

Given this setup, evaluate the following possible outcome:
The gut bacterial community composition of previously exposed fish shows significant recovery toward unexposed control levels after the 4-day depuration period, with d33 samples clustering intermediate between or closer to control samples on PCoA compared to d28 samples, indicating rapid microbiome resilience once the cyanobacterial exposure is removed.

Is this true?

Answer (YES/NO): YES